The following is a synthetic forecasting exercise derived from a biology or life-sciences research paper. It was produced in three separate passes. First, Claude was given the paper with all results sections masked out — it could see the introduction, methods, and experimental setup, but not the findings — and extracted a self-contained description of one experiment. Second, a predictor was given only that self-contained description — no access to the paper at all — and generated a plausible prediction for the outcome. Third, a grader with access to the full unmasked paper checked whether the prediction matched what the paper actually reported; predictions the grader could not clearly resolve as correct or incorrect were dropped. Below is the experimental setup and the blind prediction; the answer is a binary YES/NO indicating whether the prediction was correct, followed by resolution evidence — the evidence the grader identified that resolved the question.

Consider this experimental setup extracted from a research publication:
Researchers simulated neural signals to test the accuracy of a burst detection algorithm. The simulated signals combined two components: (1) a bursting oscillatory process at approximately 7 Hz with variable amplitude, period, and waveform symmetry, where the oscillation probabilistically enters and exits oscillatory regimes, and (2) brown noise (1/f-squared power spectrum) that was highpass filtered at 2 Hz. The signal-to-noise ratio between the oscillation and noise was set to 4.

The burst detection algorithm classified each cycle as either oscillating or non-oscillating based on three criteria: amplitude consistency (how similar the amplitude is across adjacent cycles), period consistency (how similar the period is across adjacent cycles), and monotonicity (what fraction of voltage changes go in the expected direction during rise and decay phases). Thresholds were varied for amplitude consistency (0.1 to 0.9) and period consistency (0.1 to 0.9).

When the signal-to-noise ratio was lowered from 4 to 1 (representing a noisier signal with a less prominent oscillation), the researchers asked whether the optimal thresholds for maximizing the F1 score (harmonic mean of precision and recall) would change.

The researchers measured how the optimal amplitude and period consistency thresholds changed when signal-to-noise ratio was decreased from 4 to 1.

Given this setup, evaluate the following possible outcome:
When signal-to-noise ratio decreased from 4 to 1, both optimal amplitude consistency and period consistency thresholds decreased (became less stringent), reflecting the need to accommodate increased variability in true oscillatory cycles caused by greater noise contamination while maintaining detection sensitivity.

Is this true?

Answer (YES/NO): YES